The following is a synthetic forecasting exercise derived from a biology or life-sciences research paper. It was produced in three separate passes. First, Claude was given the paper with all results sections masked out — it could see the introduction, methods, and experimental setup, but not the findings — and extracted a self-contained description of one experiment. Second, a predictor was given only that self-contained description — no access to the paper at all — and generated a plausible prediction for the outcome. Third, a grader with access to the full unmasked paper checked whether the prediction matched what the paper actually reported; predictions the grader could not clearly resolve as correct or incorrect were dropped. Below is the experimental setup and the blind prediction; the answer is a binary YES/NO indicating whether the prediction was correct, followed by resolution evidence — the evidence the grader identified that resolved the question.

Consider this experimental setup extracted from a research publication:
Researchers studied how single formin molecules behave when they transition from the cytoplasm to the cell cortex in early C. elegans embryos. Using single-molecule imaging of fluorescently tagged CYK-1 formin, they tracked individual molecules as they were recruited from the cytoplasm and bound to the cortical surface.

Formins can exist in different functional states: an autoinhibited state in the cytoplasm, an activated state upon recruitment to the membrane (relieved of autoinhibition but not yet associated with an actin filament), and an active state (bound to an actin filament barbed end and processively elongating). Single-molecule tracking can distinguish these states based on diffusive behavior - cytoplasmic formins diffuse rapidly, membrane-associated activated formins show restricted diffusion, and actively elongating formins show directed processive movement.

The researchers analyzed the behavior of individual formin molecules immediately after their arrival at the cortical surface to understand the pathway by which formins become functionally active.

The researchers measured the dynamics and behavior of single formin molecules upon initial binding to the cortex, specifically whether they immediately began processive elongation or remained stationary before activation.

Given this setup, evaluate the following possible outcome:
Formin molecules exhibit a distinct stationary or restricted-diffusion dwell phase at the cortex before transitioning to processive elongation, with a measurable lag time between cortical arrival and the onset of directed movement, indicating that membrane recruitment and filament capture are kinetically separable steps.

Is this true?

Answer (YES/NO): NO